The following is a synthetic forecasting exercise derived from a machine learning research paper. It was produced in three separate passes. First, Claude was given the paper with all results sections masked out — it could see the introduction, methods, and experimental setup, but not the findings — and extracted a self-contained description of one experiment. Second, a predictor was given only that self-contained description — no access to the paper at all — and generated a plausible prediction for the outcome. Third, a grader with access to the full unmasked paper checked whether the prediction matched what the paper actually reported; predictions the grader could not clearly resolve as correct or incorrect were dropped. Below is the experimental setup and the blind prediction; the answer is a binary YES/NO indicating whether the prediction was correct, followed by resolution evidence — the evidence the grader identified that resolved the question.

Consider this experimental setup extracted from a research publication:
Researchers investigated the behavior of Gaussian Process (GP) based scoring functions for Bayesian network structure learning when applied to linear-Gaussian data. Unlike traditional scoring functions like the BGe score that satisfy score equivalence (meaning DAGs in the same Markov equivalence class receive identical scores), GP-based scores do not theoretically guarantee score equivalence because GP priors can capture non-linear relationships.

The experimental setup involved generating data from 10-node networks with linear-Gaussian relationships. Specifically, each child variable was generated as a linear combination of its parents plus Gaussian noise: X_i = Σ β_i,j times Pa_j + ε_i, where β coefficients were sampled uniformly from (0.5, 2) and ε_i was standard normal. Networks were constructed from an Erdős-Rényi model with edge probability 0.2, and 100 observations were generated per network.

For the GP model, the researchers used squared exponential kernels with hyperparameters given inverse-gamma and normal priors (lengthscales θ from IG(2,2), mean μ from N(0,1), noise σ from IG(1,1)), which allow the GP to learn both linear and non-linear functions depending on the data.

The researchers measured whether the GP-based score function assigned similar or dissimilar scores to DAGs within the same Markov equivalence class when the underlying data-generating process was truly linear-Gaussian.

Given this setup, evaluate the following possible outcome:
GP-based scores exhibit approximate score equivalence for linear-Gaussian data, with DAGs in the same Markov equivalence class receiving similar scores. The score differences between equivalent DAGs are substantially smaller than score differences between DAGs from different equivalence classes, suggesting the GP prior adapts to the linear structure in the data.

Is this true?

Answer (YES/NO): YES